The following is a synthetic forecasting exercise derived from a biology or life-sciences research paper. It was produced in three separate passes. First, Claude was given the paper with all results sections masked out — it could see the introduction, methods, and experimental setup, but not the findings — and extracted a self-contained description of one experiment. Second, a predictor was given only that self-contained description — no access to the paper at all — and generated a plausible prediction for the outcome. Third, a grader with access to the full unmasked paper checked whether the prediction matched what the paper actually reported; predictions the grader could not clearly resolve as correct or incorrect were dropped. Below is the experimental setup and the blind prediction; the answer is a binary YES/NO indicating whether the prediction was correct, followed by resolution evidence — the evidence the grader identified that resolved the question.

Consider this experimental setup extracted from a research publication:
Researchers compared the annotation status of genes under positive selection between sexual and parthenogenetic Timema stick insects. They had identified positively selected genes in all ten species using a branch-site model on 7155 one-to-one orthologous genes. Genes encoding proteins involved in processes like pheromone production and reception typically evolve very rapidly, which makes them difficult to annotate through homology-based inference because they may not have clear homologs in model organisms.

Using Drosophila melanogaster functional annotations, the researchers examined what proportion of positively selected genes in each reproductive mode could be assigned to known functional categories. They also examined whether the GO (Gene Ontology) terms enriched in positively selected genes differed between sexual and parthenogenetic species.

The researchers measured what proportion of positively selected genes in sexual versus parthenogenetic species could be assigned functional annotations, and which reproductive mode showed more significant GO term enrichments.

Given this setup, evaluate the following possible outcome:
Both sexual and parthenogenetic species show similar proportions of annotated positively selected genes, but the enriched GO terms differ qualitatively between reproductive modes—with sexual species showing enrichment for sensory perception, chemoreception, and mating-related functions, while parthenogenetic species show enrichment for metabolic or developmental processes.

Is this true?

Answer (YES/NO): NO